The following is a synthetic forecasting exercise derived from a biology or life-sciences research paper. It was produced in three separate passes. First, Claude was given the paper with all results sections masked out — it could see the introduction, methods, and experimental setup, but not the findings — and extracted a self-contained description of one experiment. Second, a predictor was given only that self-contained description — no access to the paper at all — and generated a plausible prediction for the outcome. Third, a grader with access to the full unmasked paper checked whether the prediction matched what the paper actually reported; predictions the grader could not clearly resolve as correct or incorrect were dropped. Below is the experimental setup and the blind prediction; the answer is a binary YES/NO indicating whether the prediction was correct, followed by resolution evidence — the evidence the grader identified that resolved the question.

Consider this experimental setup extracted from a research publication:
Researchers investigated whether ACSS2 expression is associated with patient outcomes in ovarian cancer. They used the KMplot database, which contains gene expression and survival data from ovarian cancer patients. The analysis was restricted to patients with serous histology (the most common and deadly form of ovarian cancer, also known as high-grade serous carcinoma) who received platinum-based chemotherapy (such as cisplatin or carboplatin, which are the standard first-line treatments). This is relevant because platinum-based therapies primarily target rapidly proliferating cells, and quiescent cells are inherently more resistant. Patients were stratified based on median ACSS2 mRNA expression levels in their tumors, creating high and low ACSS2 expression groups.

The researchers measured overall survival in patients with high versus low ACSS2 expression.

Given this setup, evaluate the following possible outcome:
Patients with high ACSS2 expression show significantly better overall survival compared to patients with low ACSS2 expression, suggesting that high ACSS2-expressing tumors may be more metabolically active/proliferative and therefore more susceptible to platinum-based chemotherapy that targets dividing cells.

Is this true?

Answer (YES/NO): NO